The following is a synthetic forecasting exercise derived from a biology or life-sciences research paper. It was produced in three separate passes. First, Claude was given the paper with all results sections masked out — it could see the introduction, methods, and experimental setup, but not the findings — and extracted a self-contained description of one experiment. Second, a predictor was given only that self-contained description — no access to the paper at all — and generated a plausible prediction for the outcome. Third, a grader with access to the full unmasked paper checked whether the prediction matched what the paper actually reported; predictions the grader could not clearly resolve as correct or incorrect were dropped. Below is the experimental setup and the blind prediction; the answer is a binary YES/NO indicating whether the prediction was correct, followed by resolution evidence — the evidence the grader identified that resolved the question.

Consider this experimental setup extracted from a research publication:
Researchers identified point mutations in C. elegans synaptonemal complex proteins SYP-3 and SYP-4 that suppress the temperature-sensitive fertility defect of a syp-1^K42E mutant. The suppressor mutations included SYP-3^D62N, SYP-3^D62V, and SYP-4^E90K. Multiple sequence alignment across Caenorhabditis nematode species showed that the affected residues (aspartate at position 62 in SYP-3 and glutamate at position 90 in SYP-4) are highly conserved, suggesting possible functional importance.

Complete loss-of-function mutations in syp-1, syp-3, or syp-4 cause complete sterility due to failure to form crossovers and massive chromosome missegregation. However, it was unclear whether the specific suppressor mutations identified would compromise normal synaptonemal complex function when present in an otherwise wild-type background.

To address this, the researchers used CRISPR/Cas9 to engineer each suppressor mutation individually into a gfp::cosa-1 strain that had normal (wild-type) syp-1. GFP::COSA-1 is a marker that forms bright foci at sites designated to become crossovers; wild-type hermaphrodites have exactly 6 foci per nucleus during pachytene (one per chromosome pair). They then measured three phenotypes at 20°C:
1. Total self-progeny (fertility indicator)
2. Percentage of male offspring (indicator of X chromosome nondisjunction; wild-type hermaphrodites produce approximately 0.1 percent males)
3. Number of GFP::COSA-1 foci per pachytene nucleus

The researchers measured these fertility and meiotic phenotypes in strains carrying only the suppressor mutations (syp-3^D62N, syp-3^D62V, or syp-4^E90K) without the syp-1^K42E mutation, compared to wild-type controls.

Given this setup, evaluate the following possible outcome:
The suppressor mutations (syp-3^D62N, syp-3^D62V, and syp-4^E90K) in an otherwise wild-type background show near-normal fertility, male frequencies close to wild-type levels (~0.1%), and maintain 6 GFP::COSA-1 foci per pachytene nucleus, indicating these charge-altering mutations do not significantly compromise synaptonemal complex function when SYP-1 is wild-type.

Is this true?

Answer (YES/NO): YES